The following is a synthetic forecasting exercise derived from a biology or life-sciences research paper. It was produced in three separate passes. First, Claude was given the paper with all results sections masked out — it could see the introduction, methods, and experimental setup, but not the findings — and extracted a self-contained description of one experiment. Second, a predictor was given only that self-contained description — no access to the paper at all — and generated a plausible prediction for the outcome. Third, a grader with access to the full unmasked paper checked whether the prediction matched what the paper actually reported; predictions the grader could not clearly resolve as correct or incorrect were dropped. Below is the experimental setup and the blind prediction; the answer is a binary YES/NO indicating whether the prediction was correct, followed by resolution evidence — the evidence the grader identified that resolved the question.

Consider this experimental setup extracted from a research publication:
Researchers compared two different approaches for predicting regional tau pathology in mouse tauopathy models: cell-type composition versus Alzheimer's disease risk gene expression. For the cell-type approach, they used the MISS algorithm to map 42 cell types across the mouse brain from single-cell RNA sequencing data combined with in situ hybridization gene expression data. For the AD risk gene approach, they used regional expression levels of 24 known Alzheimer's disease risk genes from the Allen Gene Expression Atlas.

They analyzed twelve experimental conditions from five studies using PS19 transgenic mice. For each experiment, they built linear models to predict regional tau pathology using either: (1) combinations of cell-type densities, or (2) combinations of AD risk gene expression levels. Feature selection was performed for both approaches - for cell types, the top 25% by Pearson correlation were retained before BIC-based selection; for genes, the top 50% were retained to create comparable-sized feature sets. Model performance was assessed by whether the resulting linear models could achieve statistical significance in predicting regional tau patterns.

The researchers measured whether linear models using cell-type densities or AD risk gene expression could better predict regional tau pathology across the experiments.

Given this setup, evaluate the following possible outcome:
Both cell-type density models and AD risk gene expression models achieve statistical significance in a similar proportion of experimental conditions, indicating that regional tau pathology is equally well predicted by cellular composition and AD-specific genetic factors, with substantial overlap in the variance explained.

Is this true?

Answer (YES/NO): NO